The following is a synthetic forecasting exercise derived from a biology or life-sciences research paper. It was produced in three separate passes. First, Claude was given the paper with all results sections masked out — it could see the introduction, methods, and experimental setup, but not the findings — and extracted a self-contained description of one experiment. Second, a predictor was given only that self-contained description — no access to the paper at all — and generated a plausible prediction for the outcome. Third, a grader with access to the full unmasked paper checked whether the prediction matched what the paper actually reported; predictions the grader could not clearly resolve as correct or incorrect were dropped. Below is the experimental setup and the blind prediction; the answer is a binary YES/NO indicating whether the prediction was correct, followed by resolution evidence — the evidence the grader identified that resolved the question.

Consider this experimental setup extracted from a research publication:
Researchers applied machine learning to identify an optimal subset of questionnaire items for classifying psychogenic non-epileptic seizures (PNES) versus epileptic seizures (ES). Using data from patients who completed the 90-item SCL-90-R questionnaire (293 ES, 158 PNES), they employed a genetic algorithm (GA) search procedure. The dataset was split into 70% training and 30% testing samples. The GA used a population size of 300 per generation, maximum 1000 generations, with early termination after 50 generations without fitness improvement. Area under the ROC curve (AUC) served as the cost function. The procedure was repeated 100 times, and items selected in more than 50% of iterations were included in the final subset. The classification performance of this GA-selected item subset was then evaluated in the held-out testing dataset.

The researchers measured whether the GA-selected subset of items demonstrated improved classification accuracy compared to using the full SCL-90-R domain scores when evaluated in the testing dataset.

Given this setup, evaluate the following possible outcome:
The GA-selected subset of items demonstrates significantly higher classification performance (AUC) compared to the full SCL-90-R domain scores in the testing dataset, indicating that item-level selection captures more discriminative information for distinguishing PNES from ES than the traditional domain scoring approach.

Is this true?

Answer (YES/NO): NO